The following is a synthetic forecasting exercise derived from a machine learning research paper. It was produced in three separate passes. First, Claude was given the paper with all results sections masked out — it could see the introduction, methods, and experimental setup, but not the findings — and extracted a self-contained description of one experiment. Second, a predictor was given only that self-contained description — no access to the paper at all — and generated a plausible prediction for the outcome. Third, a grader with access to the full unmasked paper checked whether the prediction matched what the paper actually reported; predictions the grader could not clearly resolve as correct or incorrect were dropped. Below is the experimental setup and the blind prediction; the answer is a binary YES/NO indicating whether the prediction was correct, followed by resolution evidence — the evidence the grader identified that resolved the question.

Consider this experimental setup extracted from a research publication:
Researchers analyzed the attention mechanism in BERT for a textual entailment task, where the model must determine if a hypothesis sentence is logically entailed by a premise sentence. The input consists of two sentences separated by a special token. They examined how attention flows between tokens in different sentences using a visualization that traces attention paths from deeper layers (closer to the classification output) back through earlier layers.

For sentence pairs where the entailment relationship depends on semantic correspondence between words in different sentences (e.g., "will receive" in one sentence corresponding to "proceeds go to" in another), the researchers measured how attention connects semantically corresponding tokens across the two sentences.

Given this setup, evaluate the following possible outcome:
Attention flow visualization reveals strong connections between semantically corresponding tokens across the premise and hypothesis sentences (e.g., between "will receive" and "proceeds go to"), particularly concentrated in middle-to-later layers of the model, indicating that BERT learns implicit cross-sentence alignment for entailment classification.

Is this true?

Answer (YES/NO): YES